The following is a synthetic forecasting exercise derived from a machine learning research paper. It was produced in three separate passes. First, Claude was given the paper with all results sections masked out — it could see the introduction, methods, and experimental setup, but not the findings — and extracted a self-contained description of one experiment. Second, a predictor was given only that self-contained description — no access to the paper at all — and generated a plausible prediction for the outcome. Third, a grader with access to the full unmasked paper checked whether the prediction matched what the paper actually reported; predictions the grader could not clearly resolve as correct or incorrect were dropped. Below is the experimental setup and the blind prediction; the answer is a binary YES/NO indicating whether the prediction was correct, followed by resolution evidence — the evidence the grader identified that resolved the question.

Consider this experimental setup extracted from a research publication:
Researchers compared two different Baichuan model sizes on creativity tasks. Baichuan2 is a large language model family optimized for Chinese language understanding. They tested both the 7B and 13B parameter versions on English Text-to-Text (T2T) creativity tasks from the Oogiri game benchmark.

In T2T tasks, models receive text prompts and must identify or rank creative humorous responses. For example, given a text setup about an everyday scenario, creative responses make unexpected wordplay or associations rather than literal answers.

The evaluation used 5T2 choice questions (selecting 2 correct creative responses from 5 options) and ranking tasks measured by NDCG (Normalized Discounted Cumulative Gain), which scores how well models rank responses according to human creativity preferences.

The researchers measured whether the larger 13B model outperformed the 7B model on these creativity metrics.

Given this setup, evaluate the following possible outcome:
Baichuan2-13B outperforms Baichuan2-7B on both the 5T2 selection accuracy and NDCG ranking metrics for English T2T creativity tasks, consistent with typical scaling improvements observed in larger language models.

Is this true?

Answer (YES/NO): NO